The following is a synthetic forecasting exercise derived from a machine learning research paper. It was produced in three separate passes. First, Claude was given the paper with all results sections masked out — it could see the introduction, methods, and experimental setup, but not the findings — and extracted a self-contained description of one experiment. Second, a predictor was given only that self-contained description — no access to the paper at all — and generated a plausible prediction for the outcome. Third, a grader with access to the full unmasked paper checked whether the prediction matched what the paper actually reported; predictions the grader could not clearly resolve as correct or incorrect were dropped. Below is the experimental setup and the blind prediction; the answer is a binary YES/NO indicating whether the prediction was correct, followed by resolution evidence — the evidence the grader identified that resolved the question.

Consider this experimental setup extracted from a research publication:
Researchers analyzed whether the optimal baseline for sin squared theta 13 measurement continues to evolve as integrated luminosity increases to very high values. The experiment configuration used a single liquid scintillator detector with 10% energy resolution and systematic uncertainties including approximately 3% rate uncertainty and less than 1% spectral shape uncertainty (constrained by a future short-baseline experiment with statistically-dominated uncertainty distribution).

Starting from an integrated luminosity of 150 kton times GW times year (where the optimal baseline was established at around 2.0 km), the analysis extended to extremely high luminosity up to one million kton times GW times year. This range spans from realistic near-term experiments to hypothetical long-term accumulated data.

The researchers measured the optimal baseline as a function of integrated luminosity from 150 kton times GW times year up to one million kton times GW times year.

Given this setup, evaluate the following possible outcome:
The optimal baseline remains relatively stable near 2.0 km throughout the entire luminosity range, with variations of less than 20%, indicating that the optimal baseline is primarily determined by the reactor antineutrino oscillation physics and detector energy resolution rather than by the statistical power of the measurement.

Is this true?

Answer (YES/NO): NO